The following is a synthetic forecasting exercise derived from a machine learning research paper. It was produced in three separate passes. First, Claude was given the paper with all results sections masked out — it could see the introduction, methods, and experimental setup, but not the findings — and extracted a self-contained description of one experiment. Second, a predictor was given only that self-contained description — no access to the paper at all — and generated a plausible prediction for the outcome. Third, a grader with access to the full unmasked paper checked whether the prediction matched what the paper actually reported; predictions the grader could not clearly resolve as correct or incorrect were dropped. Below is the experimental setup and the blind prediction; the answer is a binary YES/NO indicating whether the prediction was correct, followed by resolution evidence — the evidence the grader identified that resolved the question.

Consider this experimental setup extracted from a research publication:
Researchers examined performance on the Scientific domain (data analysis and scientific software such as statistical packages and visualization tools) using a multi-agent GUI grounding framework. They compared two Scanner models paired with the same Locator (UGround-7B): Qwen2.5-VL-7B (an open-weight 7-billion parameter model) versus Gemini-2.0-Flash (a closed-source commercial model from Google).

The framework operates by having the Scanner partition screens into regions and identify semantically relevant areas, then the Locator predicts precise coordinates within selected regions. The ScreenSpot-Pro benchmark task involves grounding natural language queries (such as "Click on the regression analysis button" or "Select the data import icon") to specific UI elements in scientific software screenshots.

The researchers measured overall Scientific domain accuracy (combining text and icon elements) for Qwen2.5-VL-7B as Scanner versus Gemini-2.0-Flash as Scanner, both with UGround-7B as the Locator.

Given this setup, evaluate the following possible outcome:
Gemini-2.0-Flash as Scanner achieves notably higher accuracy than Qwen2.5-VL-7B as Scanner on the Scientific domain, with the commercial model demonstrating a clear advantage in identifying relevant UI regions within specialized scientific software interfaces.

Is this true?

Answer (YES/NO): NO